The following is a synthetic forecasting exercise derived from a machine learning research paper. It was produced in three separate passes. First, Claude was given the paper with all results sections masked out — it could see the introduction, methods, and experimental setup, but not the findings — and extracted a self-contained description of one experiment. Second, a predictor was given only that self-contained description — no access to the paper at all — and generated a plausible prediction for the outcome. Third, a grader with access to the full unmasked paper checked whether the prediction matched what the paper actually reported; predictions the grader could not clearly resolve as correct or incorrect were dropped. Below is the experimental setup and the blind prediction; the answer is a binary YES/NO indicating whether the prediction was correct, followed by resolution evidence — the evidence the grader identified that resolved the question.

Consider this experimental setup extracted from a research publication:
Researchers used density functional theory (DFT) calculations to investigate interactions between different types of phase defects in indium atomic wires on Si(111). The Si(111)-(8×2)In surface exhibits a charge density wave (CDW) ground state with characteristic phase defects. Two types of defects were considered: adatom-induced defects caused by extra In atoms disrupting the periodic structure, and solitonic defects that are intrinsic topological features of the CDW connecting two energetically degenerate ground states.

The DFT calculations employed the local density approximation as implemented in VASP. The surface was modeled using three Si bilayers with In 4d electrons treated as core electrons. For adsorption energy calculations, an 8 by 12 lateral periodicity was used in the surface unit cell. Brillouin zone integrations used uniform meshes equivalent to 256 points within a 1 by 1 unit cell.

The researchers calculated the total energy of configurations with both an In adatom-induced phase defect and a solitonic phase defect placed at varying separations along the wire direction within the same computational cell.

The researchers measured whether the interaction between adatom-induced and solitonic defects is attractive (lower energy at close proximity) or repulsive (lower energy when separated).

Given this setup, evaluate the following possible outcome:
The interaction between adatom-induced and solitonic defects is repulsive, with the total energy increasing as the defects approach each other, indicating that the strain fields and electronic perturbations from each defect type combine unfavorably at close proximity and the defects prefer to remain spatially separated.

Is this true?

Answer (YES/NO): NO